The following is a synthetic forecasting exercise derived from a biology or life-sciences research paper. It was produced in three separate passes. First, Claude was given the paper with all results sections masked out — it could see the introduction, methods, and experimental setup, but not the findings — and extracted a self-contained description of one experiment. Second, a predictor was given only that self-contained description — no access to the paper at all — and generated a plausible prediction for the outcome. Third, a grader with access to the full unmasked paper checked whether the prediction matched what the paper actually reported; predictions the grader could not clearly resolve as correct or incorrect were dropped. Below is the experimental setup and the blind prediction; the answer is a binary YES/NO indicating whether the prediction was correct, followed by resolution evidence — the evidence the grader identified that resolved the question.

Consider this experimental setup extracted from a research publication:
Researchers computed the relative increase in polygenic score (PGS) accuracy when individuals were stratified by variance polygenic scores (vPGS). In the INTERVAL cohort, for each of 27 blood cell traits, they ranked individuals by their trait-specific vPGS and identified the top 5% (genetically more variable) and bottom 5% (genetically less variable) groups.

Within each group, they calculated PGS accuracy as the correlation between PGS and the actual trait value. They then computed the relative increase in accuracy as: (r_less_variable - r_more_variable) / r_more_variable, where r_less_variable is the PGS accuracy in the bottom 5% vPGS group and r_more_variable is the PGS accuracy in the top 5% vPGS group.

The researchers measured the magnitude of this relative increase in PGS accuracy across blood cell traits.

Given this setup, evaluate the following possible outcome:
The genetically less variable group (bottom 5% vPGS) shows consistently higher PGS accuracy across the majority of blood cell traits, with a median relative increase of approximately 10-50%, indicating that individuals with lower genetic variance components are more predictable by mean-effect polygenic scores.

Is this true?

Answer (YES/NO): NO